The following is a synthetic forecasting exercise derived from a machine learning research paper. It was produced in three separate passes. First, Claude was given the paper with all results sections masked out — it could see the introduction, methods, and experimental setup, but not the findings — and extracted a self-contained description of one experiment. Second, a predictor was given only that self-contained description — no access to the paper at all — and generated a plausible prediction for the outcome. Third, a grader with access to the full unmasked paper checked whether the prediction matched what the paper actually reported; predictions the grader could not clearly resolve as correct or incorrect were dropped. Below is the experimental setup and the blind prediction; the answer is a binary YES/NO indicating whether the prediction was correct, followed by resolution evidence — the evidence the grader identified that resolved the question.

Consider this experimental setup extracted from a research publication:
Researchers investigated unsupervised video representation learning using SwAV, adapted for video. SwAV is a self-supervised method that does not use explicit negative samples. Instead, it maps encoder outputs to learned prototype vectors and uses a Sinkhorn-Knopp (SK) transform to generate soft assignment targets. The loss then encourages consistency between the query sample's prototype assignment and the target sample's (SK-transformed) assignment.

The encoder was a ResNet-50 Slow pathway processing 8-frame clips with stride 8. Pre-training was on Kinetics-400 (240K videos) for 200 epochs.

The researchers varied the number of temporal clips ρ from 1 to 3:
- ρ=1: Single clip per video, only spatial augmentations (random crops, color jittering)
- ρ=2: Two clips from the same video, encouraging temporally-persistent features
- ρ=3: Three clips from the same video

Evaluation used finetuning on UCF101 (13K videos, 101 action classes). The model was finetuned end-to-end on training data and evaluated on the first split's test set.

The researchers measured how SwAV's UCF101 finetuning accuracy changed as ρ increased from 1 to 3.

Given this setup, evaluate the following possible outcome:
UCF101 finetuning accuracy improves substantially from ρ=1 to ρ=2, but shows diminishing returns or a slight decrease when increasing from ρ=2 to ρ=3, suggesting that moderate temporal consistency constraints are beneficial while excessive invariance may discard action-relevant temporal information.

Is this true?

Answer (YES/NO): YES